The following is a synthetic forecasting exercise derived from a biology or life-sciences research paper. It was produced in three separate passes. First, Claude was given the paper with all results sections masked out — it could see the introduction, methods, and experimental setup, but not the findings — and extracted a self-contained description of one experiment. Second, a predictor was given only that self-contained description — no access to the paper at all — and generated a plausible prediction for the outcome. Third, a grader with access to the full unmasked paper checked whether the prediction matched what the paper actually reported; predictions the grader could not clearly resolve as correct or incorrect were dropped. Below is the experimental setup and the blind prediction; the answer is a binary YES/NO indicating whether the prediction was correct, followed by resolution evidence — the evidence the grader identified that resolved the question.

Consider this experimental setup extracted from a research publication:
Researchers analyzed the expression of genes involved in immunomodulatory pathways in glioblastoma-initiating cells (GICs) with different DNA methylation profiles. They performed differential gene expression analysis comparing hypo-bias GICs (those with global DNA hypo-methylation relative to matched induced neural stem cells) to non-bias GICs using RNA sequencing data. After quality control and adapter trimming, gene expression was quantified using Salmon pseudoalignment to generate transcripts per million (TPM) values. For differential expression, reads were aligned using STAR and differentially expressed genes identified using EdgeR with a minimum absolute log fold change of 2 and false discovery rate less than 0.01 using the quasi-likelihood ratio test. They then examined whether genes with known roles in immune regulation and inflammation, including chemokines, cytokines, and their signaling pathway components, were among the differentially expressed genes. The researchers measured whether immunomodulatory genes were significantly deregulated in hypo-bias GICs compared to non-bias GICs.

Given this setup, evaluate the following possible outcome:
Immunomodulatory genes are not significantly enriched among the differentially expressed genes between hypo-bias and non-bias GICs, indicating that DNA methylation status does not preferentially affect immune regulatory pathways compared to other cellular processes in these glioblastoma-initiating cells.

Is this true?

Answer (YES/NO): NO